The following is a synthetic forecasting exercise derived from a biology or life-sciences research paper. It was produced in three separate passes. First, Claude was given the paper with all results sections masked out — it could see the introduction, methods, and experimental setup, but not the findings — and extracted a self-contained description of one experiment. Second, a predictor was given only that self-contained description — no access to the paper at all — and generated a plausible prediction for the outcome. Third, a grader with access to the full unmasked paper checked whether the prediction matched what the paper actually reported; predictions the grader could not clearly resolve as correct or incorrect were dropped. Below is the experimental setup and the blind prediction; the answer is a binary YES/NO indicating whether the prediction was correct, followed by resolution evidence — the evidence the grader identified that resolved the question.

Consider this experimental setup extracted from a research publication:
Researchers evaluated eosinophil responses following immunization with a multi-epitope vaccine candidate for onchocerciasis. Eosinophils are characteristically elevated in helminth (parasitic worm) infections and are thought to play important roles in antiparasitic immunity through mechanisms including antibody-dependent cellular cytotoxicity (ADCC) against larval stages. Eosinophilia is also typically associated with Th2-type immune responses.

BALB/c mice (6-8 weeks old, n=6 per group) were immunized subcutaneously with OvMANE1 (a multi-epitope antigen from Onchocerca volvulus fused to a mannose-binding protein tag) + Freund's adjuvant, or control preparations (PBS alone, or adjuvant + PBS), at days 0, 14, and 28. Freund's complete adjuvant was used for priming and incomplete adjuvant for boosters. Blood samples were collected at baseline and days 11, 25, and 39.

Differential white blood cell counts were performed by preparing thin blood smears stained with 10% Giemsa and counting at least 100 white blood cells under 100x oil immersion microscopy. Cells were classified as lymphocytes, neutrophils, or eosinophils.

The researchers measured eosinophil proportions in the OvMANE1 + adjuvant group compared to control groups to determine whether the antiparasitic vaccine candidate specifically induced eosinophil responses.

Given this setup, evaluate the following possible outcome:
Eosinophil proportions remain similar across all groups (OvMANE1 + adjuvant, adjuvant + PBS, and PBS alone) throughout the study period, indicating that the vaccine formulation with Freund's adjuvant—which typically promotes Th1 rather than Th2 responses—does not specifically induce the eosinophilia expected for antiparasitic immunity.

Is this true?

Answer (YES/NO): NO